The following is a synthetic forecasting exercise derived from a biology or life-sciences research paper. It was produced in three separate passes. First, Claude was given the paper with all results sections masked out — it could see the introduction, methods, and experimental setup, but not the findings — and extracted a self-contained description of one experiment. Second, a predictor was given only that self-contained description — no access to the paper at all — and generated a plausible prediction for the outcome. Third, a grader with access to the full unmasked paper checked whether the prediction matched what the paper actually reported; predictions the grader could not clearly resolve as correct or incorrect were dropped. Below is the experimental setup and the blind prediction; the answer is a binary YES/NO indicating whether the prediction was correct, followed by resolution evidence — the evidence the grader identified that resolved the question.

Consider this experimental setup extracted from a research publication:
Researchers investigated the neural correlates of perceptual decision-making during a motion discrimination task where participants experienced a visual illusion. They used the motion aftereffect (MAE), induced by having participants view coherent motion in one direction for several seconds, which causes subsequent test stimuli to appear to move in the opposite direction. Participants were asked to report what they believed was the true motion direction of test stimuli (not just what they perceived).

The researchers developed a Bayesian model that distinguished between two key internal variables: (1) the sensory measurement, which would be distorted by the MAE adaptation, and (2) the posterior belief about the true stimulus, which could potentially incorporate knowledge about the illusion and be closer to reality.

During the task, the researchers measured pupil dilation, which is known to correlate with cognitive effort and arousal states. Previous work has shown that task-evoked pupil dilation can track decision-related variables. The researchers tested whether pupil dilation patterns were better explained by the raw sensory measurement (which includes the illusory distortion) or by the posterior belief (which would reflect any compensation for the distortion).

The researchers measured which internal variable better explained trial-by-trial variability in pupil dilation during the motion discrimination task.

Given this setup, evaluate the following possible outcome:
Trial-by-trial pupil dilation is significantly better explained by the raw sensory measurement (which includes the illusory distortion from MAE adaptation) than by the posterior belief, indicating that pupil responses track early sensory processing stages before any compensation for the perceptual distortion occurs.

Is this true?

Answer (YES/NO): NO